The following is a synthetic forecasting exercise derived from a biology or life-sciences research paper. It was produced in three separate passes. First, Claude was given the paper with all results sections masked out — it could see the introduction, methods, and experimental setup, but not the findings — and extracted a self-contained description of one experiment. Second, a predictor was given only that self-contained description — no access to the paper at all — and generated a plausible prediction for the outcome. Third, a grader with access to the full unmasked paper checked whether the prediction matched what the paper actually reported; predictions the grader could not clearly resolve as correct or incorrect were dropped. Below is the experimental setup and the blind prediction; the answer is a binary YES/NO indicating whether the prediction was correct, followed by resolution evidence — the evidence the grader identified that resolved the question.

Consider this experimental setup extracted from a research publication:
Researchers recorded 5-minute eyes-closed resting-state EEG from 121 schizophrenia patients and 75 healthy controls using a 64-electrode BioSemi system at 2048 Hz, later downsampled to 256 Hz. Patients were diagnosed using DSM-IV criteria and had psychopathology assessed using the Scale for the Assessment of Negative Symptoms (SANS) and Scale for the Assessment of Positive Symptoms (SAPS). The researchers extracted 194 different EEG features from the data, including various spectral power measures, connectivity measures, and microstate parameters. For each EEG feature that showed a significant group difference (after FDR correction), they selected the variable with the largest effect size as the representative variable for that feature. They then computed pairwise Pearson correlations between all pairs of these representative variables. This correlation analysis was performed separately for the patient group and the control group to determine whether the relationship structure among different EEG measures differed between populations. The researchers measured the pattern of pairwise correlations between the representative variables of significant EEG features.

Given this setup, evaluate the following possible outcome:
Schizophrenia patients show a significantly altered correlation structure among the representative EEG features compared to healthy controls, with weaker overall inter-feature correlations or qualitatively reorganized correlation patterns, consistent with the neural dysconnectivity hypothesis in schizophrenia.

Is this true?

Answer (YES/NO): NO